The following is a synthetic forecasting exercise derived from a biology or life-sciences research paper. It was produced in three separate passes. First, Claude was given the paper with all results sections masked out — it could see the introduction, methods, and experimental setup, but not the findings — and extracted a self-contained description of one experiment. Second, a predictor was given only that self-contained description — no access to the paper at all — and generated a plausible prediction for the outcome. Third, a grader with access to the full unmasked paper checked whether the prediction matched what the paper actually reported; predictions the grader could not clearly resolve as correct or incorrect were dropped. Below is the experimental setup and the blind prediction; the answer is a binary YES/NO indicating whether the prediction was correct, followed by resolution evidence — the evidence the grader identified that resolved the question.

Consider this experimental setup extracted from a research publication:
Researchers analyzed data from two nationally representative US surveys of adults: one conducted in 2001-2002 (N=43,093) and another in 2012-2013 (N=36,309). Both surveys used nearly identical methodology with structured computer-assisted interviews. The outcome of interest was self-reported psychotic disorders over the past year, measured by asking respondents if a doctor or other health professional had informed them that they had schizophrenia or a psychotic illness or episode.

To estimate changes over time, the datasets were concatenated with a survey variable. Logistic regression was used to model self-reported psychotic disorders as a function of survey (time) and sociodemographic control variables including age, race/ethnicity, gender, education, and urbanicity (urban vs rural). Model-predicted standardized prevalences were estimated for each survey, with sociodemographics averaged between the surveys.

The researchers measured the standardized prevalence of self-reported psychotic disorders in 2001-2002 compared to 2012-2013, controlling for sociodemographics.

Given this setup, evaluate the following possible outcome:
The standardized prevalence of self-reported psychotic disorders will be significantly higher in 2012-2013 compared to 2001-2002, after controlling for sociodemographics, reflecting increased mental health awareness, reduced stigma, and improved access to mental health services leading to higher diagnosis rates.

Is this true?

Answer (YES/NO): YES